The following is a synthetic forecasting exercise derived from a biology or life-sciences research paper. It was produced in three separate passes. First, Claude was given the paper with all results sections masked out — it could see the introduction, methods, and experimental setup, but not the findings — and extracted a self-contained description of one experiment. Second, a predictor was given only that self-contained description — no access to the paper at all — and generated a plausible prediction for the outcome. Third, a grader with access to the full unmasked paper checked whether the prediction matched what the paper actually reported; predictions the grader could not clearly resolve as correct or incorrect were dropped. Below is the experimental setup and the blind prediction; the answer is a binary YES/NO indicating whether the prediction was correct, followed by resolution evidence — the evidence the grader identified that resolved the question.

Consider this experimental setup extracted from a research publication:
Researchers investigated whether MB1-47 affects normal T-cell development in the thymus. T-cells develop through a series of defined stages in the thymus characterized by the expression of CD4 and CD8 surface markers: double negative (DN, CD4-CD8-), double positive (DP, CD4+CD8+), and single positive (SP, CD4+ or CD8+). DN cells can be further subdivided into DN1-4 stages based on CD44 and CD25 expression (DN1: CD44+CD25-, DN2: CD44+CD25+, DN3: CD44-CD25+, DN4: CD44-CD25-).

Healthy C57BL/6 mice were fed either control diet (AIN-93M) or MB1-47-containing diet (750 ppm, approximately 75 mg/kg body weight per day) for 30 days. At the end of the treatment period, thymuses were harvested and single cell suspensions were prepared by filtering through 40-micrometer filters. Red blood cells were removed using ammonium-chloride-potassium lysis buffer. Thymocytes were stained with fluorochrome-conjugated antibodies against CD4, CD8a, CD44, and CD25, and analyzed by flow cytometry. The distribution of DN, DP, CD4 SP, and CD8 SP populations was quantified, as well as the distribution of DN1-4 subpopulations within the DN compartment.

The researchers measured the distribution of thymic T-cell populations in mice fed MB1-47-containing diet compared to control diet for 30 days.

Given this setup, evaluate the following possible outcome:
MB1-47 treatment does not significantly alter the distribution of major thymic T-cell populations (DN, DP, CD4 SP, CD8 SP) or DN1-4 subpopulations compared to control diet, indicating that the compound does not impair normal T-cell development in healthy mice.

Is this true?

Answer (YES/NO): YES